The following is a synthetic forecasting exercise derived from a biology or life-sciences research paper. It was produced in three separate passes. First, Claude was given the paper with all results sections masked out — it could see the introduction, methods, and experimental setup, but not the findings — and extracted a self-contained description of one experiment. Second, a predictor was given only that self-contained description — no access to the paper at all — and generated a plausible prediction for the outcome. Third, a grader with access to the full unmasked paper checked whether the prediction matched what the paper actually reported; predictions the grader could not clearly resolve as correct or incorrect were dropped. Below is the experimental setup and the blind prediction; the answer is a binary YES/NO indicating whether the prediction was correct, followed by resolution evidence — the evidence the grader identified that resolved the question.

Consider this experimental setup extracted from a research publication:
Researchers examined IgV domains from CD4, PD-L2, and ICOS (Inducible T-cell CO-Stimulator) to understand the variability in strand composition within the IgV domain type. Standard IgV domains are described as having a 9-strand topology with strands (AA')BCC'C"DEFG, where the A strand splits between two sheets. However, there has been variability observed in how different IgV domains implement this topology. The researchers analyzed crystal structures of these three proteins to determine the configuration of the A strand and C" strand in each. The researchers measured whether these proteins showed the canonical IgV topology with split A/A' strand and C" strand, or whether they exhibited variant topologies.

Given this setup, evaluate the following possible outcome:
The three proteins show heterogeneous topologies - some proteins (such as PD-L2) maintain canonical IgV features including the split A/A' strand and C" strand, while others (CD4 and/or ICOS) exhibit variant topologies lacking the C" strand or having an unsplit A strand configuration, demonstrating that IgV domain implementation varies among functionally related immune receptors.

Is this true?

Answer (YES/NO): NO